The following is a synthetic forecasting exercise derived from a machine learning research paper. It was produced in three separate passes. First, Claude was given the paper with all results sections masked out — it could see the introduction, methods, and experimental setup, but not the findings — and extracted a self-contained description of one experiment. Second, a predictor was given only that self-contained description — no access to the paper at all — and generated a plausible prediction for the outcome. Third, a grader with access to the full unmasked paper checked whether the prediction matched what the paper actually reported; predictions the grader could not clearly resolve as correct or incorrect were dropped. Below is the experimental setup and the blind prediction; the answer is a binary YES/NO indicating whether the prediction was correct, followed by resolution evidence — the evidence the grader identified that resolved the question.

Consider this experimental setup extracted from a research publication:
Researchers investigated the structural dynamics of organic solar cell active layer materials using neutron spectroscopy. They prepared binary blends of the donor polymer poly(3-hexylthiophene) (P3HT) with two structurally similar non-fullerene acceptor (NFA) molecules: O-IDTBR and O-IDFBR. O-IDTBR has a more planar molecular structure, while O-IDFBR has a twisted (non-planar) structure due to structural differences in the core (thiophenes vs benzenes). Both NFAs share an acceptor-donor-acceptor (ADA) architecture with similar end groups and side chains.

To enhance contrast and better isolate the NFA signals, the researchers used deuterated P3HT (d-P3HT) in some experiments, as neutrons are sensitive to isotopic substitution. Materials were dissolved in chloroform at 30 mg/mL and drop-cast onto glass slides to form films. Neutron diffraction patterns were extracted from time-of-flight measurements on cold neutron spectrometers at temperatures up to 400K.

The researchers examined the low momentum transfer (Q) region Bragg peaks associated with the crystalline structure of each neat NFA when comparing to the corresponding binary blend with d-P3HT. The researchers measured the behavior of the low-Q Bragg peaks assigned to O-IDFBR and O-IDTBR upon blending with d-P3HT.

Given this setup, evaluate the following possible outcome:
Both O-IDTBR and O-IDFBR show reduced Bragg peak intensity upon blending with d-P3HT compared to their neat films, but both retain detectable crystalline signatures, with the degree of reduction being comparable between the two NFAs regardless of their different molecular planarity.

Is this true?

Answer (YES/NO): NO